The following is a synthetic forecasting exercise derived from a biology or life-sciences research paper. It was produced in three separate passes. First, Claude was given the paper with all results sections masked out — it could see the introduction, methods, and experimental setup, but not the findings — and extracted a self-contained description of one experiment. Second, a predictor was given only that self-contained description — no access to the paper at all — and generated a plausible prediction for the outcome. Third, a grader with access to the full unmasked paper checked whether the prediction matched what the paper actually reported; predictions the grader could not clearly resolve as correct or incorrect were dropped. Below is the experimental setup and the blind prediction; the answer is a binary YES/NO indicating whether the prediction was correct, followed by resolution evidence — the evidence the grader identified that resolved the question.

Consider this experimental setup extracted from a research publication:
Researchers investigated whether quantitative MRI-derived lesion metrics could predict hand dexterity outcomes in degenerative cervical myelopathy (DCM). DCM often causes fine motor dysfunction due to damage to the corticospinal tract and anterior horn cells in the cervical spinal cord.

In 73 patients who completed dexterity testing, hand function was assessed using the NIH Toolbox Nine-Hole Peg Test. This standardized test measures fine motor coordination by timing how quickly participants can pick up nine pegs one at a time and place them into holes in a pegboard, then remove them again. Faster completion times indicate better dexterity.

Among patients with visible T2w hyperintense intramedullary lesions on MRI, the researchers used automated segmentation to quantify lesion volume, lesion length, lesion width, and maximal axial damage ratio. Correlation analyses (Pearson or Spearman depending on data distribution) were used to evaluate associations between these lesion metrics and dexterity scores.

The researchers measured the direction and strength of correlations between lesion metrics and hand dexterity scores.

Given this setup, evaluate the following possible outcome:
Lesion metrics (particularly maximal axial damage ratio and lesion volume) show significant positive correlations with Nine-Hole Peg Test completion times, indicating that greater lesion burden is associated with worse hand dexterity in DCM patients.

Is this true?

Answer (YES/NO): NO